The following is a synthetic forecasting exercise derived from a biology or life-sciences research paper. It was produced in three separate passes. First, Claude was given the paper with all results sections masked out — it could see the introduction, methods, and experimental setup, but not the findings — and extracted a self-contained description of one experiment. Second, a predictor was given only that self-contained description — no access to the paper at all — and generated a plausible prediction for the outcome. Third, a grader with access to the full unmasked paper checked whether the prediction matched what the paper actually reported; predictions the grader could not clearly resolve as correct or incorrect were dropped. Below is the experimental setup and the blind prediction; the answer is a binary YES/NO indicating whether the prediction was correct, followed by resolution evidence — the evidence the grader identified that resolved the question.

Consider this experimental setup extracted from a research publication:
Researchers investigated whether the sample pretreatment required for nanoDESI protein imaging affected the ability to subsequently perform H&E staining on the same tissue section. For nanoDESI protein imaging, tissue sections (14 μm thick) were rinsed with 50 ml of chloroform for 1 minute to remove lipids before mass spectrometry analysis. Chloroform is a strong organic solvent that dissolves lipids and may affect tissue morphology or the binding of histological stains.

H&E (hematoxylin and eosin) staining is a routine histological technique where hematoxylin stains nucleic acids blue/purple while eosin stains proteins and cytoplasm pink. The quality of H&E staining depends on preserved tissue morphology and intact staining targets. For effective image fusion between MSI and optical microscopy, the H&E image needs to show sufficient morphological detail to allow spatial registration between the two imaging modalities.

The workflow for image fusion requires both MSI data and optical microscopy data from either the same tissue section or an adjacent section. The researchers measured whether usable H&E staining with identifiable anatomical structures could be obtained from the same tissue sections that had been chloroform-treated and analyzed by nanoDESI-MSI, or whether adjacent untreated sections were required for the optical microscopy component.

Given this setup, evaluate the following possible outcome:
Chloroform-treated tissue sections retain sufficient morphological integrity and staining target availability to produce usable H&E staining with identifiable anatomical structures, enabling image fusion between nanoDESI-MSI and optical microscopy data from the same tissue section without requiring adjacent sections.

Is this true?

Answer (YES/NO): NO